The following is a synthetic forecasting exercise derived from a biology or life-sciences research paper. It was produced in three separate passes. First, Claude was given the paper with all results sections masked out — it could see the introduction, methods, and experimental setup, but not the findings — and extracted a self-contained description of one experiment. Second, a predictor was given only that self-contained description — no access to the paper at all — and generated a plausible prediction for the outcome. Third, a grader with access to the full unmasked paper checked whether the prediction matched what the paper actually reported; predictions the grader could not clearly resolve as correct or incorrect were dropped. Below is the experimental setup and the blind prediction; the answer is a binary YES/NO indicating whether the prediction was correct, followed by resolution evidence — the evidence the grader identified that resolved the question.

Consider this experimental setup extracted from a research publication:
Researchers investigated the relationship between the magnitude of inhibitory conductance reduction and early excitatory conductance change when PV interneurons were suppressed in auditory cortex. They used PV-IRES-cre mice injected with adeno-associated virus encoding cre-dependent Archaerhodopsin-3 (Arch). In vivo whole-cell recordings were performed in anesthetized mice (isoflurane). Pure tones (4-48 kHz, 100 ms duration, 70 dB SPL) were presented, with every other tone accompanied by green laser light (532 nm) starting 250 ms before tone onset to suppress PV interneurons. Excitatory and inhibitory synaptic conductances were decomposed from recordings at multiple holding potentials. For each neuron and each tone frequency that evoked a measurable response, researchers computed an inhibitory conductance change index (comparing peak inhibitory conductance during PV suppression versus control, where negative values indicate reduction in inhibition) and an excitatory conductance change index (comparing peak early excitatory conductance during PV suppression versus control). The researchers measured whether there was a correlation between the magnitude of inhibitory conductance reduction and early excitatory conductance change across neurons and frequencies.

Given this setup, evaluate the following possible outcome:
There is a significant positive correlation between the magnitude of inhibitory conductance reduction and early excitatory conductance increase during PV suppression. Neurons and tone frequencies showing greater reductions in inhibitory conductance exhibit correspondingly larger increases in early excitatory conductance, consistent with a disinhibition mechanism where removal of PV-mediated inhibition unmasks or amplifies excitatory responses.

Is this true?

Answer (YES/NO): NO